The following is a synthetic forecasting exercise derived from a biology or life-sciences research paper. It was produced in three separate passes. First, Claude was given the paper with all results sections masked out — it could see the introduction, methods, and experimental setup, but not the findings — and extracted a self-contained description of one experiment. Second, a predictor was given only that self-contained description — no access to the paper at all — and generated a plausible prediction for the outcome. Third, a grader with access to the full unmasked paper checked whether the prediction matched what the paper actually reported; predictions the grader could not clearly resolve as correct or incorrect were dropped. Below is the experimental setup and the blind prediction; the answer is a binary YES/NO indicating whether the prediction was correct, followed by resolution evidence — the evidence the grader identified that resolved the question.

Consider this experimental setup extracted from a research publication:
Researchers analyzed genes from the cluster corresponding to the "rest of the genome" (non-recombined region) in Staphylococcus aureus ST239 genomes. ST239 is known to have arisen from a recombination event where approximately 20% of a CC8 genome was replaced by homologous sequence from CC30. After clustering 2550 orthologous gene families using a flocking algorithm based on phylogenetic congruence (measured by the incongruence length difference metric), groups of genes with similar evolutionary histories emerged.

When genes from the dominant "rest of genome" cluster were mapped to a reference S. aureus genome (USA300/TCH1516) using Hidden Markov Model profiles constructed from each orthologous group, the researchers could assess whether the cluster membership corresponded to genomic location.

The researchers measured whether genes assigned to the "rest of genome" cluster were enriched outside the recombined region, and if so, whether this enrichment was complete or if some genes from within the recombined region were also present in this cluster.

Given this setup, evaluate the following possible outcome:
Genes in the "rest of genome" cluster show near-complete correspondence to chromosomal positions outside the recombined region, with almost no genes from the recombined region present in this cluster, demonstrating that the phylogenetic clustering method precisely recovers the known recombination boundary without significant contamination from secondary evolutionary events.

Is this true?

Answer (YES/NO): NO